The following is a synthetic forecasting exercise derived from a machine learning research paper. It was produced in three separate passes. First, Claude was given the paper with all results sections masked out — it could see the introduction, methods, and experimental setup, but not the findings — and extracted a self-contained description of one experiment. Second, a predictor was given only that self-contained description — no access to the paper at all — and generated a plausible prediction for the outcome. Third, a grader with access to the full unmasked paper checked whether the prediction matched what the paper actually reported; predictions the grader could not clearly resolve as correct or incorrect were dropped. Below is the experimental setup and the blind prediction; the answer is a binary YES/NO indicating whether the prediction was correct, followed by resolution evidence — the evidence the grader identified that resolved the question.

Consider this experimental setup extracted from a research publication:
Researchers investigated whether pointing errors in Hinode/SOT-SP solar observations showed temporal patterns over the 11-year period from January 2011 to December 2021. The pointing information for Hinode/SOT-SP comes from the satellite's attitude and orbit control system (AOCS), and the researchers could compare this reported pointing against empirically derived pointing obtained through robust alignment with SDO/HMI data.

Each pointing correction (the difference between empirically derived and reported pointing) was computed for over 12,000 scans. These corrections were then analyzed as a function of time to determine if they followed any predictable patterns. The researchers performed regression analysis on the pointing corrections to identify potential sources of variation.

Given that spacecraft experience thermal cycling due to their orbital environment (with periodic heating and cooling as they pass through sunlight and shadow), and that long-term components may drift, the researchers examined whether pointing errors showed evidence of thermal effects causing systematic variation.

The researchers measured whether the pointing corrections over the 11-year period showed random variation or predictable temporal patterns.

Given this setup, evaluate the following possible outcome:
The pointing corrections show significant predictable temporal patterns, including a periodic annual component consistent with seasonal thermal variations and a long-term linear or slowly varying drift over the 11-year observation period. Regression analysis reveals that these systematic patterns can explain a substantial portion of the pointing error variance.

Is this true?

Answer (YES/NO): YES